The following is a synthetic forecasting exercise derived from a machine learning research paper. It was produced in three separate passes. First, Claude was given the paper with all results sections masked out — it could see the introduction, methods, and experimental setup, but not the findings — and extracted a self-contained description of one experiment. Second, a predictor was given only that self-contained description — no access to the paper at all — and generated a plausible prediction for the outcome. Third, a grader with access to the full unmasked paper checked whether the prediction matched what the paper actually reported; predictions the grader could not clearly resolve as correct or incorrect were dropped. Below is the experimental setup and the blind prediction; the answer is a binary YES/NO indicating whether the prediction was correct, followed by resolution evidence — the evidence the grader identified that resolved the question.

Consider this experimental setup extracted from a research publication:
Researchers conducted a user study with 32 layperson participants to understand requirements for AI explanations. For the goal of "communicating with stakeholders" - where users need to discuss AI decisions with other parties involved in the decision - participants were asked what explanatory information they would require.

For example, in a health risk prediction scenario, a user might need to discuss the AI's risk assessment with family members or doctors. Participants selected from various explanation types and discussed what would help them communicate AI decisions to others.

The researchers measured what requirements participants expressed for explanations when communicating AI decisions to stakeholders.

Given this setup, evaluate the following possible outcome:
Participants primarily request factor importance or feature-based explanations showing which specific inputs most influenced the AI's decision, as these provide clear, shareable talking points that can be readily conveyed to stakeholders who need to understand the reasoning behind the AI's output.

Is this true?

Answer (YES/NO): NO